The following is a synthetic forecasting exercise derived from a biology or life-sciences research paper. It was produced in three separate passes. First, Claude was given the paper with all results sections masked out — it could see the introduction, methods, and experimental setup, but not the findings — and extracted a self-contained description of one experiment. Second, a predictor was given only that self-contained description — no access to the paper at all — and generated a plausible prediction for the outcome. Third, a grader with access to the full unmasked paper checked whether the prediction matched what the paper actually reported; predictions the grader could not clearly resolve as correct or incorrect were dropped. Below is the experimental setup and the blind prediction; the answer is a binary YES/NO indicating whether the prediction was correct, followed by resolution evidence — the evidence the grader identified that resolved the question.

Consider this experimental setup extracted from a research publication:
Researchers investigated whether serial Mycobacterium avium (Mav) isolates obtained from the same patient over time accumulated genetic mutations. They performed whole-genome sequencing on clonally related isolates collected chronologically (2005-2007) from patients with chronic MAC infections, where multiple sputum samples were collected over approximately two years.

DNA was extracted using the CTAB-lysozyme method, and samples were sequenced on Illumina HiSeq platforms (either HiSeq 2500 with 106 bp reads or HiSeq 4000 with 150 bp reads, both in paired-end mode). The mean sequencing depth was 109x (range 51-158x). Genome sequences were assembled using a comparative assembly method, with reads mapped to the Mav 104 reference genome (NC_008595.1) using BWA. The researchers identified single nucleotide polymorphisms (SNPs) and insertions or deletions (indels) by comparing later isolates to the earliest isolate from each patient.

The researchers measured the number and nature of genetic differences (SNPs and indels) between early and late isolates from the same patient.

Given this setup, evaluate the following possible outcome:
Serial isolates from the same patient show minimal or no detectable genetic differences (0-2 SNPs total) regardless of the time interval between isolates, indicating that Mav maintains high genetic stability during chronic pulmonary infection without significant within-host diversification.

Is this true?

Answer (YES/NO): NO